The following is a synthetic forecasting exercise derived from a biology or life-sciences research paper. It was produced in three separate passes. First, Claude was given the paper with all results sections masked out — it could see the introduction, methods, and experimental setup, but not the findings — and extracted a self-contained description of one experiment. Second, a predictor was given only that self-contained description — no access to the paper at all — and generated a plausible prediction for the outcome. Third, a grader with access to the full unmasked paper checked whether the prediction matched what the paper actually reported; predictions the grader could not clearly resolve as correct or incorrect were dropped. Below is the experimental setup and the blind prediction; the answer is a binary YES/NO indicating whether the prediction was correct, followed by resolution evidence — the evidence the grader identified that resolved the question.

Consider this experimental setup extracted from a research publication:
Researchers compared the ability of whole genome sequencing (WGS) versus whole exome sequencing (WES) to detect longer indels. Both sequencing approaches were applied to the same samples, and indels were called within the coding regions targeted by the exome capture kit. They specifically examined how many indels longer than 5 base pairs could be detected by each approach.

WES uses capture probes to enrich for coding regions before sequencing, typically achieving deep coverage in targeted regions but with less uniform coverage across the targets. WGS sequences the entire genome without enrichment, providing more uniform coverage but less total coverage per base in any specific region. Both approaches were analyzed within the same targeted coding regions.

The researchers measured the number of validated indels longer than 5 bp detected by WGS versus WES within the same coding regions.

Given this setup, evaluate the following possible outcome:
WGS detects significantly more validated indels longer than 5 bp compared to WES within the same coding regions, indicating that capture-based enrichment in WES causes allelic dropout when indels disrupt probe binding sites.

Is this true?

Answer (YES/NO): NO